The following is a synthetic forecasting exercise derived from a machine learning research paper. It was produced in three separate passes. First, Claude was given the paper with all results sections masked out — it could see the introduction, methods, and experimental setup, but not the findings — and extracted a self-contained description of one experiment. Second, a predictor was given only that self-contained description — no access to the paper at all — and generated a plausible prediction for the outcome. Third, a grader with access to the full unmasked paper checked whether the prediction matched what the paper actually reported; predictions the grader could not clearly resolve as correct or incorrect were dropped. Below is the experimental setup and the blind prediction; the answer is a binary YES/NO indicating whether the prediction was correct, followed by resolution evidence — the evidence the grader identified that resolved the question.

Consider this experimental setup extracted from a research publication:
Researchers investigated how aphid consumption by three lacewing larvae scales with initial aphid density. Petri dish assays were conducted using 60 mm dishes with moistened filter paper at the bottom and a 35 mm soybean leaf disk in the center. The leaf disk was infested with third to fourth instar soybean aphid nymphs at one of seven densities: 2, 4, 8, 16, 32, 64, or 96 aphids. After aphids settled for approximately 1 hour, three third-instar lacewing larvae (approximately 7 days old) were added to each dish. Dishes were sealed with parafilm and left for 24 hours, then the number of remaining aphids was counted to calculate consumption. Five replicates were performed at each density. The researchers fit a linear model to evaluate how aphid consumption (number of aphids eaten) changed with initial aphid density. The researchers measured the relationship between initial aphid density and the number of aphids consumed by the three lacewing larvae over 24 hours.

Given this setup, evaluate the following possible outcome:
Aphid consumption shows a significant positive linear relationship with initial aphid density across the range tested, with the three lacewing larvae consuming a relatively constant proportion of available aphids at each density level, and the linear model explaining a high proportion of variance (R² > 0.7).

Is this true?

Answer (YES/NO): NO